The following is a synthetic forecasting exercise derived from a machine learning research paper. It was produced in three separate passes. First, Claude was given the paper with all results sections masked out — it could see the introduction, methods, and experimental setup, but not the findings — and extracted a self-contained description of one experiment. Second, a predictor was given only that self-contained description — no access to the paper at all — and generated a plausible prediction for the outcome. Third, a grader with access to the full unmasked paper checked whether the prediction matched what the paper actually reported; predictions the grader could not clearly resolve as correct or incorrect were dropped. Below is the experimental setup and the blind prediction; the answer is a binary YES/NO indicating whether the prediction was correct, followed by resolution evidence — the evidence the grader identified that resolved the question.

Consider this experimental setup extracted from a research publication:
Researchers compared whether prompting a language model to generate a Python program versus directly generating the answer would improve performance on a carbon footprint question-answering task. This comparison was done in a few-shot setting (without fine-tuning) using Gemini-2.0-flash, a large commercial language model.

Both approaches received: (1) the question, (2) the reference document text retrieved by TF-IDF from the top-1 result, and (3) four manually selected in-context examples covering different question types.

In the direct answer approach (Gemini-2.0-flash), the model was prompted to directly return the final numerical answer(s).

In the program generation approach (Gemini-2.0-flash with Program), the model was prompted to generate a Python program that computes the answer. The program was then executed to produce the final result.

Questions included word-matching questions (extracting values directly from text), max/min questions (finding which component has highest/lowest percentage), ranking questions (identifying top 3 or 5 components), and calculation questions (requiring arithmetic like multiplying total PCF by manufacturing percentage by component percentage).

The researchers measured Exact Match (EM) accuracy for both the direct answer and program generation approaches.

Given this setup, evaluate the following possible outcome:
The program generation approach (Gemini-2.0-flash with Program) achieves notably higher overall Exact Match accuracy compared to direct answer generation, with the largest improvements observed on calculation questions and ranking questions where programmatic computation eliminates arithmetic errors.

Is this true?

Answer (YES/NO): NO